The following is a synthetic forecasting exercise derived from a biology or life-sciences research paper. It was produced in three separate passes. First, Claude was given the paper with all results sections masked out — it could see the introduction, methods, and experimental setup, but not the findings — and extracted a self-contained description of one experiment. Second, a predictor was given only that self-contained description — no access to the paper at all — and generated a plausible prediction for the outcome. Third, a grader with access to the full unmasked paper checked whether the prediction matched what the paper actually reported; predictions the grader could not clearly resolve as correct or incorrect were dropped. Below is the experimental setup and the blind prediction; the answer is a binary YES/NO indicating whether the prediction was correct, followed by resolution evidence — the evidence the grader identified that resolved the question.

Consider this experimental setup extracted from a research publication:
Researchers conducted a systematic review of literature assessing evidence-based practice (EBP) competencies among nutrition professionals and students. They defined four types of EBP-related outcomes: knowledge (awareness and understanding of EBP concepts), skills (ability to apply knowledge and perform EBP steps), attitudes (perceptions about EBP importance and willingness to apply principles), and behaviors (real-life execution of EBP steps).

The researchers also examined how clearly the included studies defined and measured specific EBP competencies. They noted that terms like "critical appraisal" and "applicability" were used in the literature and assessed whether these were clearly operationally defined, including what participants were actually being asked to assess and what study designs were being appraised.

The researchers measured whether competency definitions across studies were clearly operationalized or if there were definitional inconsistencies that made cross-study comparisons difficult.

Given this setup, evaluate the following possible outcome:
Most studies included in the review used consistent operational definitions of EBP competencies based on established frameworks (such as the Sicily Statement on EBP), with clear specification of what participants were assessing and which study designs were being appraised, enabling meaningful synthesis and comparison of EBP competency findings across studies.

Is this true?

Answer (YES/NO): NO